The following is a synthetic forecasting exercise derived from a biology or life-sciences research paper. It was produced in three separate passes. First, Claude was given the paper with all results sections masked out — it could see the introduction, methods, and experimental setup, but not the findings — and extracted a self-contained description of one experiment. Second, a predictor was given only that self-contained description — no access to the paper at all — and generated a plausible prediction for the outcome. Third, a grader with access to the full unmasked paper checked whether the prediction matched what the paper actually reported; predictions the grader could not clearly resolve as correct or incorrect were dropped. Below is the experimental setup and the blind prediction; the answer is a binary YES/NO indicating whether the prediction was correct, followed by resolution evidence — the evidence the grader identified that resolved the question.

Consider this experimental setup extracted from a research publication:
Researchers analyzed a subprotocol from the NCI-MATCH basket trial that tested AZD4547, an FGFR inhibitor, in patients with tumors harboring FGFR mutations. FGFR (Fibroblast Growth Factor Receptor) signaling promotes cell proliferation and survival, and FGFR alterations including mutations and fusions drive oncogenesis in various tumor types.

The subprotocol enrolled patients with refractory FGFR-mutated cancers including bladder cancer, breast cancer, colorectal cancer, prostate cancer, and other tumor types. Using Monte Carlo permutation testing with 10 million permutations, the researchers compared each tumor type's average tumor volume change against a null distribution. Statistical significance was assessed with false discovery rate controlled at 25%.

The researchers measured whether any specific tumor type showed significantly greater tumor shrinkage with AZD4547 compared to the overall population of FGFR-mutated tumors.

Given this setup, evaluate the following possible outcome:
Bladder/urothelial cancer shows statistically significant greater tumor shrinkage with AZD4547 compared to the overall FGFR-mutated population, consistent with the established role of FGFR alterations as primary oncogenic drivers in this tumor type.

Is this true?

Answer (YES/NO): YES